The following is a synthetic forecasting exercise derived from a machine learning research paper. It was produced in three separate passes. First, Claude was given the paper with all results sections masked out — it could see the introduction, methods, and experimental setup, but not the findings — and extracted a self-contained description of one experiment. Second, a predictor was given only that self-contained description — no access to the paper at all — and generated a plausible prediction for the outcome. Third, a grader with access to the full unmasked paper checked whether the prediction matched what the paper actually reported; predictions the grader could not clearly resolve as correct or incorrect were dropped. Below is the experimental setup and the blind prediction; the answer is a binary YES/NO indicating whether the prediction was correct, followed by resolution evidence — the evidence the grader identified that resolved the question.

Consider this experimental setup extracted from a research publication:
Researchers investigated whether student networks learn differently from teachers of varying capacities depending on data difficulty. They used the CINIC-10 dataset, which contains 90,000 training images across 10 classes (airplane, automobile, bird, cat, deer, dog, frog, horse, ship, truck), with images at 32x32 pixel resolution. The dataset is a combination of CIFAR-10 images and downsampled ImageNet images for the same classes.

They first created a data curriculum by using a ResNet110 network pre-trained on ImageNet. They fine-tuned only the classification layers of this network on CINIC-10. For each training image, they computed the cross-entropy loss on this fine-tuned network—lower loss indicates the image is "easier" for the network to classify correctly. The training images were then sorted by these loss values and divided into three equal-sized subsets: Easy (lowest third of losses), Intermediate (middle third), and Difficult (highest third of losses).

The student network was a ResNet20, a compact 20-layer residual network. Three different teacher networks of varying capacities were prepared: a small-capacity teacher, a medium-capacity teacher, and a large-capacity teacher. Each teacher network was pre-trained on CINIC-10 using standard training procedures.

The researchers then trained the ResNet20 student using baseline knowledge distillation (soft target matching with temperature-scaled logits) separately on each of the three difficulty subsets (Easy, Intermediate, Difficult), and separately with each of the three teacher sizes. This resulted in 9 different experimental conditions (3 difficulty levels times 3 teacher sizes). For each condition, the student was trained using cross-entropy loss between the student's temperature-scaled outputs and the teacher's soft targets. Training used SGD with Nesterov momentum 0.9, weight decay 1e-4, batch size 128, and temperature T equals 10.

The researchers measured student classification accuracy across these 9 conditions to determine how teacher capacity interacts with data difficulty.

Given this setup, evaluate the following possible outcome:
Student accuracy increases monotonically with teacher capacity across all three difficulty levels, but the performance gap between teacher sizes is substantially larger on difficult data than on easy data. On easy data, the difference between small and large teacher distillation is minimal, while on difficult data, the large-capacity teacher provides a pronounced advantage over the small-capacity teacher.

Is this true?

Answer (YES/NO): NO